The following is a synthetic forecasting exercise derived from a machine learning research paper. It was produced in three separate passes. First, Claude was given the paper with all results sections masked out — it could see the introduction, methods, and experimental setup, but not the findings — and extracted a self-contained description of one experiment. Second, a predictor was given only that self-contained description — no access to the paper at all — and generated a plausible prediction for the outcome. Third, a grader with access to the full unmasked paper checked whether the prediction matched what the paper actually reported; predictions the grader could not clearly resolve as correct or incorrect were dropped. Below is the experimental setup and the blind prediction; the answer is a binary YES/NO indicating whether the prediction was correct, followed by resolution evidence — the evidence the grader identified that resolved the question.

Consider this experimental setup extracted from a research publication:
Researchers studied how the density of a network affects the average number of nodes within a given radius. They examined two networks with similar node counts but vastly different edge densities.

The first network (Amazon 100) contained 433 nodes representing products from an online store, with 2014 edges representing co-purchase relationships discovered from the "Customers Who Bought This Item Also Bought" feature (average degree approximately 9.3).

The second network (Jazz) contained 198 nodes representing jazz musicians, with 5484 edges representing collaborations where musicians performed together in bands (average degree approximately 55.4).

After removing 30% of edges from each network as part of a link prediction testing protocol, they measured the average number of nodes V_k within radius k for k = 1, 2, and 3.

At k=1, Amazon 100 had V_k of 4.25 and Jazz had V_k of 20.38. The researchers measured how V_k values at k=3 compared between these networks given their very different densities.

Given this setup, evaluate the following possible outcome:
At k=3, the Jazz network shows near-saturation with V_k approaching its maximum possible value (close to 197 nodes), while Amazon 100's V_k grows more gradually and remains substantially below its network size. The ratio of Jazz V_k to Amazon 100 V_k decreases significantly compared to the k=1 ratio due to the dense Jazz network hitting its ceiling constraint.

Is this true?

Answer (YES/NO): NO